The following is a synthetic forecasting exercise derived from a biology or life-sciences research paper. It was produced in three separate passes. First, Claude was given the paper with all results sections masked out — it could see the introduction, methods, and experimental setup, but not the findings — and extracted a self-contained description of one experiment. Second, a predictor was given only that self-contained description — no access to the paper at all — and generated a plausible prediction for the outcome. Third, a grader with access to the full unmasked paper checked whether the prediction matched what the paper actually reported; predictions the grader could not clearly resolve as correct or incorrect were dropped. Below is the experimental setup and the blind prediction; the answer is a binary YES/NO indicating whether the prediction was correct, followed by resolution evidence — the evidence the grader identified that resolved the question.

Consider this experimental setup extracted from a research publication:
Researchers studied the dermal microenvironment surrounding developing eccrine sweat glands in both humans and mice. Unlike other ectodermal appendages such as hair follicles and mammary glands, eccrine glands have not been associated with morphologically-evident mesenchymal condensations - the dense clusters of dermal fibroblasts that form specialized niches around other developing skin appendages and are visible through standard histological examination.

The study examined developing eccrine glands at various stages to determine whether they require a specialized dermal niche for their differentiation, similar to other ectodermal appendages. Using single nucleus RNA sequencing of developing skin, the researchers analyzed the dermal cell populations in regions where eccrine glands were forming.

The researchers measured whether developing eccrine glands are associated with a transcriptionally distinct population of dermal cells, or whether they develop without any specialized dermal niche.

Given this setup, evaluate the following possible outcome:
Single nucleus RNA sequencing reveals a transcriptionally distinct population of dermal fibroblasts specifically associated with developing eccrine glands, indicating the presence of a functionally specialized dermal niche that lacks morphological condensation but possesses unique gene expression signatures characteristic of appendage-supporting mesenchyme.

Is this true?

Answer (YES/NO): YES